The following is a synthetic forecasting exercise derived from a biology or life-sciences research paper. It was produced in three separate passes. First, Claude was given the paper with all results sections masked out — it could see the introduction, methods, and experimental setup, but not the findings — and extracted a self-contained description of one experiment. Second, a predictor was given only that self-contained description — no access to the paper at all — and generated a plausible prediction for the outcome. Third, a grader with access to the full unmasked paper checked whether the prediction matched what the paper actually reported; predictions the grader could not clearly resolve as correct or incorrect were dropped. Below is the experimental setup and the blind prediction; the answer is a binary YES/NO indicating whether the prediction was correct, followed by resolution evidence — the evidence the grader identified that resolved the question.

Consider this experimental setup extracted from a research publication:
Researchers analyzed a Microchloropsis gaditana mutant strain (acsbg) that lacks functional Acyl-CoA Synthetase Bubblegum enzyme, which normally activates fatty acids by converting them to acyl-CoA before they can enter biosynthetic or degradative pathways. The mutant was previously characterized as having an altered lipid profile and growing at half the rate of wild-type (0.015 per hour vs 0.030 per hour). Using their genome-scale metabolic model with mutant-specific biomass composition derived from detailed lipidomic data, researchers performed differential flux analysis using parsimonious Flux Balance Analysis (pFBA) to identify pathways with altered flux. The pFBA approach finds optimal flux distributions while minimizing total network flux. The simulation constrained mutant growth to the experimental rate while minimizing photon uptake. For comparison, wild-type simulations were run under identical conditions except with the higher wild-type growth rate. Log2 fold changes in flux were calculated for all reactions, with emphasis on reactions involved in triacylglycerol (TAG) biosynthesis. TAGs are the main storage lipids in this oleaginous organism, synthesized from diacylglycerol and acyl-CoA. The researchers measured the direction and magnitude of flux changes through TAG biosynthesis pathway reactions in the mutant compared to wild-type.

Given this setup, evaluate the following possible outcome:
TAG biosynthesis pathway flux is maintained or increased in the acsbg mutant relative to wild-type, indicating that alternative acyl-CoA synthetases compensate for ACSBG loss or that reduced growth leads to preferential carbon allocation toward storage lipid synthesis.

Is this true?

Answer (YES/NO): YES